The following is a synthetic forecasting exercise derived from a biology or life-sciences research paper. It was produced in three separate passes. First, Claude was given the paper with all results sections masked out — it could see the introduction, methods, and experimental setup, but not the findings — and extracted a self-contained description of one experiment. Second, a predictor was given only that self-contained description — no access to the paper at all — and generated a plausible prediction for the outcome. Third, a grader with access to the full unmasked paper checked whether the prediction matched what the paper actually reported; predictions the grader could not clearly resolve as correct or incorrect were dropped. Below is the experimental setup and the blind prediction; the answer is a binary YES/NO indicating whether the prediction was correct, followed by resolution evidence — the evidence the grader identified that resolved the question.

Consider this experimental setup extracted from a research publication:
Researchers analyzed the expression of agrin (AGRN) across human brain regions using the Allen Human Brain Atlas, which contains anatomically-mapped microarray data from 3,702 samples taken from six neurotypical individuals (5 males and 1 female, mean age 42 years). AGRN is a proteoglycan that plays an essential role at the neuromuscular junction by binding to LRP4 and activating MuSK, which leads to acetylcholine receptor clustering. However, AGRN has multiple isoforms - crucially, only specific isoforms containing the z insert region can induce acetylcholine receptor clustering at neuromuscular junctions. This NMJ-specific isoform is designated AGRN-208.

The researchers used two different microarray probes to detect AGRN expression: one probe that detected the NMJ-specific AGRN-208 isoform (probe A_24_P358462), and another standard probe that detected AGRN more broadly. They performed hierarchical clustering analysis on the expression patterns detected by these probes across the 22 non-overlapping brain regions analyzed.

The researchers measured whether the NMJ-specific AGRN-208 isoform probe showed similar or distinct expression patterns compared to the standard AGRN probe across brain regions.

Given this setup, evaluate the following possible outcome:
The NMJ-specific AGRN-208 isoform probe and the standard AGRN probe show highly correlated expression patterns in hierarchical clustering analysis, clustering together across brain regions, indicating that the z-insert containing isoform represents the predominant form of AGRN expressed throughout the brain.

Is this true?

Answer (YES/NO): NO